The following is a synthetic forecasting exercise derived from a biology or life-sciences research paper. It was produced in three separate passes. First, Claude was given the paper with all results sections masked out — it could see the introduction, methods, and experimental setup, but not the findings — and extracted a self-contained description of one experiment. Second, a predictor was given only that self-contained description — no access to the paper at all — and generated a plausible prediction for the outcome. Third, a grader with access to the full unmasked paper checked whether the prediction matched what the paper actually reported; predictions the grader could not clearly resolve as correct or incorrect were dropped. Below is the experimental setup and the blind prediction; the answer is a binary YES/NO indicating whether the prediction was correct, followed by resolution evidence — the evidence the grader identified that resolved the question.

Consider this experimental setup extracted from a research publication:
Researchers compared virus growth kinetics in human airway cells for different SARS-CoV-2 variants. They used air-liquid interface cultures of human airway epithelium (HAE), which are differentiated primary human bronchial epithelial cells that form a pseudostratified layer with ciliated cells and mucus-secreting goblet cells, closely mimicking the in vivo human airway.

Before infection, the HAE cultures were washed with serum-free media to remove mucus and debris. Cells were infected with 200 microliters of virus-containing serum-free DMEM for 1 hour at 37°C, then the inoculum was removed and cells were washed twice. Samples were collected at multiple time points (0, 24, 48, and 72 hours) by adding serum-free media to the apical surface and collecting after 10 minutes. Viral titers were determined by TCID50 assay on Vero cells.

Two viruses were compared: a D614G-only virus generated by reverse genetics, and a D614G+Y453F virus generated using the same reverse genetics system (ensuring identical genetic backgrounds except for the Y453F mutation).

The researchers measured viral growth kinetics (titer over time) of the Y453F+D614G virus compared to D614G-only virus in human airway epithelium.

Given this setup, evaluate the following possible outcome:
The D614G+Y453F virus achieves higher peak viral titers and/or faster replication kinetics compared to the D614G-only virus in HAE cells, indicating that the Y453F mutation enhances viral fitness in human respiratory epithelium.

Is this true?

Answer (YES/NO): NO